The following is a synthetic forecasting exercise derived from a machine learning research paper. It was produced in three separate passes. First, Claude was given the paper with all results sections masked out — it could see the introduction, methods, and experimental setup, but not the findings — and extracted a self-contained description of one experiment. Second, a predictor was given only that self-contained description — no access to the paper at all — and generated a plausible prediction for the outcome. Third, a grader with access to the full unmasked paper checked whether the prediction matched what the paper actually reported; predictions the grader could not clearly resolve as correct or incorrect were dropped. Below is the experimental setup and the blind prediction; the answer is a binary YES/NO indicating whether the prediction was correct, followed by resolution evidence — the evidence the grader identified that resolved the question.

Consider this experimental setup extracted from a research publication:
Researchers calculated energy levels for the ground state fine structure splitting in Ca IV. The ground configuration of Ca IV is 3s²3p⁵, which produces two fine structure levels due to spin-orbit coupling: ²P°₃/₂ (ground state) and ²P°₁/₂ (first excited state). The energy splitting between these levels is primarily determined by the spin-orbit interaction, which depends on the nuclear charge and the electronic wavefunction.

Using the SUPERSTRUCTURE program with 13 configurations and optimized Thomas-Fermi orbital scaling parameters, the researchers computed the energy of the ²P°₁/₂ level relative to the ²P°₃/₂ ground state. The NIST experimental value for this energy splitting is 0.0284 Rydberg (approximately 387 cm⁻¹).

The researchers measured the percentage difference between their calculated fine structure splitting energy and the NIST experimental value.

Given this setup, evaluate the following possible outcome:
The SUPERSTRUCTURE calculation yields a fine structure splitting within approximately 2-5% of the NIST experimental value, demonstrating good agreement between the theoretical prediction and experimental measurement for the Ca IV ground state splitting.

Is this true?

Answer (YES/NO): NO